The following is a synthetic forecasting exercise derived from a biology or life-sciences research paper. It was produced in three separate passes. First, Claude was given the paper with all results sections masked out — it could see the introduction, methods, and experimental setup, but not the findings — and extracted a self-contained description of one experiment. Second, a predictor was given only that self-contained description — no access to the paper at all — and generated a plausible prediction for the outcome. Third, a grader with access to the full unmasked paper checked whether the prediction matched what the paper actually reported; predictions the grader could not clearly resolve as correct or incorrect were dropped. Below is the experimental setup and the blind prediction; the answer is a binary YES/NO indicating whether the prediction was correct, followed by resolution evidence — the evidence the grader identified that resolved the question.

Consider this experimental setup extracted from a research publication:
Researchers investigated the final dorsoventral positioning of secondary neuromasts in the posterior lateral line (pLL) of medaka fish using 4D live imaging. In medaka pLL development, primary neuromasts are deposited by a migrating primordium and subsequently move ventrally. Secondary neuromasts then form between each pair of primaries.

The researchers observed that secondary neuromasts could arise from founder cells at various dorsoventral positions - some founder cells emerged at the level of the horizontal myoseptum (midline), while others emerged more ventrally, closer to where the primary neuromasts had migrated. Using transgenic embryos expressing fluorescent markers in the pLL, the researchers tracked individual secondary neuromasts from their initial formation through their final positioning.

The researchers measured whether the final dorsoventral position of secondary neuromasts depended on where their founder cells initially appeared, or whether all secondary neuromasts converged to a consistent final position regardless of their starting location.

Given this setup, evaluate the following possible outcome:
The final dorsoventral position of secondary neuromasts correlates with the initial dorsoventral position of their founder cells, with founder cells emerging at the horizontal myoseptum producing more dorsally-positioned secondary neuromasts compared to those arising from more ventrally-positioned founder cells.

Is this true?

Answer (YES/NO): NO